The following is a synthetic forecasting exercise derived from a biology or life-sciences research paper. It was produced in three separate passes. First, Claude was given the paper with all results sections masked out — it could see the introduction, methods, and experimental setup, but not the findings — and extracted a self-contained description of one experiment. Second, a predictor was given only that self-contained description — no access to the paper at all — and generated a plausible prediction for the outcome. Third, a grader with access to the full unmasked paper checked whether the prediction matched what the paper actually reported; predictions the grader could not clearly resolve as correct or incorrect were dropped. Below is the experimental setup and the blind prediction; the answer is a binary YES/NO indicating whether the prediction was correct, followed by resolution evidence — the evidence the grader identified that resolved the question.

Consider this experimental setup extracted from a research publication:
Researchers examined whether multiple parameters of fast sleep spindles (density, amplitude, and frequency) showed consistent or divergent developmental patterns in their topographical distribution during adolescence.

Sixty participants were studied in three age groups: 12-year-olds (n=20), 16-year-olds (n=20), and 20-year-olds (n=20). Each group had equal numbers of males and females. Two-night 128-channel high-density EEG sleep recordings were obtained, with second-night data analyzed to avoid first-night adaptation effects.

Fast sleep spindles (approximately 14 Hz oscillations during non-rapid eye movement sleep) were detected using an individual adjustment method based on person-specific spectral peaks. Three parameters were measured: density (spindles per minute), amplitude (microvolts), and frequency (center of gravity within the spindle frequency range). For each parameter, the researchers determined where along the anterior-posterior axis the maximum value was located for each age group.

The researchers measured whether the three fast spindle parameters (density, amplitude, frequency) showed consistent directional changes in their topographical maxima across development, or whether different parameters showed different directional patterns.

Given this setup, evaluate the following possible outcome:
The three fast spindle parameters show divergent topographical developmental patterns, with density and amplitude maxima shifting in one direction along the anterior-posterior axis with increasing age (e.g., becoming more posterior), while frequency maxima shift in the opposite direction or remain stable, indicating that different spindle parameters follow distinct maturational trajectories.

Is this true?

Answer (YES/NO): NO